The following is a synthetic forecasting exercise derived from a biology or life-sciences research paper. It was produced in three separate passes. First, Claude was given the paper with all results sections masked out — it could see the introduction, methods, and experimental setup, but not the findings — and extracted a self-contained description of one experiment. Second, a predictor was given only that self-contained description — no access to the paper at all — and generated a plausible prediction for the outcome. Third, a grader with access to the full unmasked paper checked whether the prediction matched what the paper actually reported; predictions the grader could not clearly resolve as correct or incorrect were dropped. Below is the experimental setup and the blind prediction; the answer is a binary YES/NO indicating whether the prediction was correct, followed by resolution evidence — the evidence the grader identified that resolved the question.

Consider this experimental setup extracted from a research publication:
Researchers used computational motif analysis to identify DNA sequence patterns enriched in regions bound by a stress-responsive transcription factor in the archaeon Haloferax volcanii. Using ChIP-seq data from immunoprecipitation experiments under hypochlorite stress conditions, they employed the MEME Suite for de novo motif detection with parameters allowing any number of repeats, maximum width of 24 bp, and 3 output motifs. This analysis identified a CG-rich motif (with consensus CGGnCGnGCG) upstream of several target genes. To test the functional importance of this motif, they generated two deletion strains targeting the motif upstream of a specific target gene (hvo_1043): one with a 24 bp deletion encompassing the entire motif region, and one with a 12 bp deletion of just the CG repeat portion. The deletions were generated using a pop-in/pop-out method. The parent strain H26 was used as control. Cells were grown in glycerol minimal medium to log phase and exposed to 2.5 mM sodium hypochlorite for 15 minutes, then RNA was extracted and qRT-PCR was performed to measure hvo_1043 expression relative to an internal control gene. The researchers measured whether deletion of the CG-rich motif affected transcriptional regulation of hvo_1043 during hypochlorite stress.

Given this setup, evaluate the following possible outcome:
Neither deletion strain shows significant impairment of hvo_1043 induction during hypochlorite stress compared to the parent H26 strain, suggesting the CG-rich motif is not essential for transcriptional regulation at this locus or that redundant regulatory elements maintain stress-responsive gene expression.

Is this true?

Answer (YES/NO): NO